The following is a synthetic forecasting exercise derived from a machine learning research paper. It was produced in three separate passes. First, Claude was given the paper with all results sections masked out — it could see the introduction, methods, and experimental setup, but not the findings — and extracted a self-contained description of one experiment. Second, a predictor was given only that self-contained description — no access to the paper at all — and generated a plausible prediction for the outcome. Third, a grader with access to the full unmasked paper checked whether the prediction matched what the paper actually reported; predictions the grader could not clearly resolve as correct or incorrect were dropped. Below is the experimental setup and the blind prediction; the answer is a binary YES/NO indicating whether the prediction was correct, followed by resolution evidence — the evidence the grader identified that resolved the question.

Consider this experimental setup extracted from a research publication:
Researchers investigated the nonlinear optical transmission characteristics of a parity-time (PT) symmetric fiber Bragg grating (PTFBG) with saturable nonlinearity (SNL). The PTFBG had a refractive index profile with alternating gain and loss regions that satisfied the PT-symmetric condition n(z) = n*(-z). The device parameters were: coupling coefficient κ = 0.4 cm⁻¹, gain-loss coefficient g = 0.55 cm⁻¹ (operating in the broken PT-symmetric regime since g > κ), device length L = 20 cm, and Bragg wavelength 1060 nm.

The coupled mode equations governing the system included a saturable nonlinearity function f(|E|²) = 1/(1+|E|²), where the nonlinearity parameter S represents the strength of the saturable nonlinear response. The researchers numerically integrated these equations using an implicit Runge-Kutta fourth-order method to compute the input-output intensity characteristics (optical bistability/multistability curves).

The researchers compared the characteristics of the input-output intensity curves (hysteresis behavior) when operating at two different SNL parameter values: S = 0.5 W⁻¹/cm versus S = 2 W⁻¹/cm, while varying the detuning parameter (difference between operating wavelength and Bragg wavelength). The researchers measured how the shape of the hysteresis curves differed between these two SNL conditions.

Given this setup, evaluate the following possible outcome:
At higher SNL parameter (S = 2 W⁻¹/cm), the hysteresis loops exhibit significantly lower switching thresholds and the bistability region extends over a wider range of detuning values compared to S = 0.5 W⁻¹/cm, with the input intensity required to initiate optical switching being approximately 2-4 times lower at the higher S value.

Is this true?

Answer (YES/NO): NO